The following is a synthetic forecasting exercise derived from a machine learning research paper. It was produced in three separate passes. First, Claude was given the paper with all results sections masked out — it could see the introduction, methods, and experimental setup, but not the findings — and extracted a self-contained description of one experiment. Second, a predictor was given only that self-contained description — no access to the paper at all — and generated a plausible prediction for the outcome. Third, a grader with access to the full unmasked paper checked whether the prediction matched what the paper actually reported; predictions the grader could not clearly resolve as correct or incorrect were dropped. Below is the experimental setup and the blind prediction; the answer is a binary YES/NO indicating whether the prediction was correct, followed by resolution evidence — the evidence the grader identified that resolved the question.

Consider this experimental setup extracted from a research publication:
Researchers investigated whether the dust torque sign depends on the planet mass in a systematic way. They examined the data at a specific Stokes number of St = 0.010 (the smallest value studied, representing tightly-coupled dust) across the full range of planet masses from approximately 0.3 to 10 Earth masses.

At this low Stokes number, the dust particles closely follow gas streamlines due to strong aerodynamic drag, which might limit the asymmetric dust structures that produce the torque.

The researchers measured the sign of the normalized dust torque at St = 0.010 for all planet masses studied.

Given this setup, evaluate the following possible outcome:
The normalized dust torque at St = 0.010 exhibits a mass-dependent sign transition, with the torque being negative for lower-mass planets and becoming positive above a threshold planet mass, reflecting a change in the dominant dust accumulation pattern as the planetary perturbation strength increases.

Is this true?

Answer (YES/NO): NO